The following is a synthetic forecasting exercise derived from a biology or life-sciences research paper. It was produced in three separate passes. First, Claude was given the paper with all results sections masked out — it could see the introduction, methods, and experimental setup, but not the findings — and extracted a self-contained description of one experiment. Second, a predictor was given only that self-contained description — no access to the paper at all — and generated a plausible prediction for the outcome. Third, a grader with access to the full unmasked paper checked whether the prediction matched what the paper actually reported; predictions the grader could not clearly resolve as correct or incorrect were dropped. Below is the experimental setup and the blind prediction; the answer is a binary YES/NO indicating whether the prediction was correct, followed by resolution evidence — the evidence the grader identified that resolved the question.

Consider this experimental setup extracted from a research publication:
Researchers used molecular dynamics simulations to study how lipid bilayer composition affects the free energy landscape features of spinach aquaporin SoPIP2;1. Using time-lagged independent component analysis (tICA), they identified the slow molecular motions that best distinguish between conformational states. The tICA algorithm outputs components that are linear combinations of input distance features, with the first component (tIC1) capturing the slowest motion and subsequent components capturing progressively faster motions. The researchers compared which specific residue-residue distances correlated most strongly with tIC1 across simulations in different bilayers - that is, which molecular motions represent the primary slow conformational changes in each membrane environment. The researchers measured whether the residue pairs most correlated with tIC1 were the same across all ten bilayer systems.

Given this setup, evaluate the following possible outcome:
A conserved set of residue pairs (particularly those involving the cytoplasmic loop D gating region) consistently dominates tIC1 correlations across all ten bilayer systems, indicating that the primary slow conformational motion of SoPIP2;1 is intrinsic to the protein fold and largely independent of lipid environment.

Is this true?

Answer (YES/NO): NO